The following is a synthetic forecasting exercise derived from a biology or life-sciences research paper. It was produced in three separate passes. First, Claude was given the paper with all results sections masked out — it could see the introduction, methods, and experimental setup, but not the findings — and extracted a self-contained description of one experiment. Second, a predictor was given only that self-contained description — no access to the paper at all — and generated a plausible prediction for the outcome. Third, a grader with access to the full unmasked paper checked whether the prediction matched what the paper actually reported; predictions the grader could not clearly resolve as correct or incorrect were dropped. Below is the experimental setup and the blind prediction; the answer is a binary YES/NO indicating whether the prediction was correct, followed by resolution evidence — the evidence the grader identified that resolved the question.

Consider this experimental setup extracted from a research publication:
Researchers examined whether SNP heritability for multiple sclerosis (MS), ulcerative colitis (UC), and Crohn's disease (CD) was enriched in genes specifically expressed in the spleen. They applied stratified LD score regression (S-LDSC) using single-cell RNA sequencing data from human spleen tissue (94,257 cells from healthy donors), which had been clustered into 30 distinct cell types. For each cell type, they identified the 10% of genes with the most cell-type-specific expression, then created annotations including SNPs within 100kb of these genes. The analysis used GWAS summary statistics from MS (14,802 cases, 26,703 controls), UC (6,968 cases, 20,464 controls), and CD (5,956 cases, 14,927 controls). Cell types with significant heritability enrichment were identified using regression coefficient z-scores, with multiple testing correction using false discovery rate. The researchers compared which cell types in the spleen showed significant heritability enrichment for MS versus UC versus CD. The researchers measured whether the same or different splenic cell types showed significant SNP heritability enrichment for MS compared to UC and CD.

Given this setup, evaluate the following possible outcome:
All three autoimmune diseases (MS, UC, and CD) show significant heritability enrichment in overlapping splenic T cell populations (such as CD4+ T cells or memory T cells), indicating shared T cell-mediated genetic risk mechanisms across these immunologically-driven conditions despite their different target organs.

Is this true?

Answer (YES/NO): NO